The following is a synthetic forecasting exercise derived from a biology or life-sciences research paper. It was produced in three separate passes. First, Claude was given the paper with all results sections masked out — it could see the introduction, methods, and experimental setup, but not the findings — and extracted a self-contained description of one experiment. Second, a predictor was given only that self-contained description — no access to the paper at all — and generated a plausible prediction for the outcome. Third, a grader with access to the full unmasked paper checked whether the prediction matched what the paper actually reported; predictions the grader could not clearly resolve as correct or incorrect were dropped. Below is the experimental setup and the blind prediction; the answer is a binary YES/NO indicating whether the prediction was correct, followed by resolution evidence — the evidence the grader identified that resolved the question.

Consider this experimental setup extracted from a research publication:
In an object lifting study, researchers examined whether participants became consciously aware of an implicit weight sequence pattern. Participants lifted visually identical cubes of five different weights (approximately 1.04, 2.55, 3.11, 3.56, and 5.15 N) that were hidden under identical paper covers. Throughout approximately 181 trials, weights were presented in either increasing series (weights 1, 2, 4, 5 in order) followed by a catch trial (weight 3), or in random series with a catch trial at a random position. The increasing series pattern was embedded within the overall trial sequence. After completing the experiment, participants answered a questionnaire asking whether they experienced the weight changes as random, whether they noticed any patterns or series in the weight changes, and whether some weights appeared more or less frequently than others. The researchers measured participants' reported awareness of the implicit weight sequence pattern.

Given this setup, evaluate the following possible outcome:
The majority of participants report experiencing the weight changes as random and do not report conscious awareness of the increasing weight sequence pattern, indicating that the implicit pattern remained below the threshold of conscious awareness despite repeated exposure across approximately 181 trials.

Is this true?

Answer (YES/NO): YES